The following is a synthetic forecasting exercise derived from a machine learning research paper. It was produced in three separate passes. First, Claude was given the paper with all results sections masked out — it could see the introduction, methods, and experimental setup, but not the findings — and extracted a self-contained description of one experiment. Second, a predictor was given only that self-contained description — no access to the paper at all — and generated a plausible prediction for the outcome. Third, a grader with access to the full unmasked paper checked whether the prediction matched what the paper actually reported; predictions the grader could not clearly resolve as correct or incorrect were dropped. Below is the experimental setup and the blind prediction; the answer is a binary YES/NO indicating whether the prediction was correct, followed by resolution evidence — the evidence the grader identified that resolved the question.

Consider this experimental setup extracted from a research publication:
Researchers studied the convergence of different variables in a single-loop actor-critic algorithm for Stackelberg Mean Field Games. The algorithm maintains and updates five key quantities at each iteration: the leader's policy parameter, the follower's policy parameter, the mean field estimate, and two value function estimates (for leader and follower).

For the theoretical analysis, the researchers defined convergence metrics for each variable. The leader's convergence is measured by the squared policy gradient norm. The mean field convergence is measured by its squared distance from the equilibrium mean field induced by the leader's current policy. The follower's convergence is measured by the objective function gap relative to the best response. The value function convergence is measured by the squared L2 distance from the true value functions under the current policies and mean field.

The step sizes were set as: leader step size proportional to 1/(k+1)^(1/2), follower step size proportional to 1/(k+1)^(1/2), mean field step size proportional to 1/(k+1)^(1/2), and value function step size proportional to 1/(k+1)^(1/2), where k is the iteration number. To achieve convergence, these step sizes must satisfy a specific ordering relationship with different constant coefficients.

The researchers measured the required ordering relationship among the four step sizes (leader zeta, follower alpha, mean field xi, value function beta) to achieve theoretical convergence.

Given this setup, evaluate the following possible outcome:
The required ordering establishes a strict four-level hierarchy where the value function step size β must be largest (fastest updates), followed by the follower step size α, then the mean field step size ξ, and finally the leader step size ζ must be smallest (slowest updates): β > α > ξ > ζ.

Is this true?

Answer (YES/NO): YES